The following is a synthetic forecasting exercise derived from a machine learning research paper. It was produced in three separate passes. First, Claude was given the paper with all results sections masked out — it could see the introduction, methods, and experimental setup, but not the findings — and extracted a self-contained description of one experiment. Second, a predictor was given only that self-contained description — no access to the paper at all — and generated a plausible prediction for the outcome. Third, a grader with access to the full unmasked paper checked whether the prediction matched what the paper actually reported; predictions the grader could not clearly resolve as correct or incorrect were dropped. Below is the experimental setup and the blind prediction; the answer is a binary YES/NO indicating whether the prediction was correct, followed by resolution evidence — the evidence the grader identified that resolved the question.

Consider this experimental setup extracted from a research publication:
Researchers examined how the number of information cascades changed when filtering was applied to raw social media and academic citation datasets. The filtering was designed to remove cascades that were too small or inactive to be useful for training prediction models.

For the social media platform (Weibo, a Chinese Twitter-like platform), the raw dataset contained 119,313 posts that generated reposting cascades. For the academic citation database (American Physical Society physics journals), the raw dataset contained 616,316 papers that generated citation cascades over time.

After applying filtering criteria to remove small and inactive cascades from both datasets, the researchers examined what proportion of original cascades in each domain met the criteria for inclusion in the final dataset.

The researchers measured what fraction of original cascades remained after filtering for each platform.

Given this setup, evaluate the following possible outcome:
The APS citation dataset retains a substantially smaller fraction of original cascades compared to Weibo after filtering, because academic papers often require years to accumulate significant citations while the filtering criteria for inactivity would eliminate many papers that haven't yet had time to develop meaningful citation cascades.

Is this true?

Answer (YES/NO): YES